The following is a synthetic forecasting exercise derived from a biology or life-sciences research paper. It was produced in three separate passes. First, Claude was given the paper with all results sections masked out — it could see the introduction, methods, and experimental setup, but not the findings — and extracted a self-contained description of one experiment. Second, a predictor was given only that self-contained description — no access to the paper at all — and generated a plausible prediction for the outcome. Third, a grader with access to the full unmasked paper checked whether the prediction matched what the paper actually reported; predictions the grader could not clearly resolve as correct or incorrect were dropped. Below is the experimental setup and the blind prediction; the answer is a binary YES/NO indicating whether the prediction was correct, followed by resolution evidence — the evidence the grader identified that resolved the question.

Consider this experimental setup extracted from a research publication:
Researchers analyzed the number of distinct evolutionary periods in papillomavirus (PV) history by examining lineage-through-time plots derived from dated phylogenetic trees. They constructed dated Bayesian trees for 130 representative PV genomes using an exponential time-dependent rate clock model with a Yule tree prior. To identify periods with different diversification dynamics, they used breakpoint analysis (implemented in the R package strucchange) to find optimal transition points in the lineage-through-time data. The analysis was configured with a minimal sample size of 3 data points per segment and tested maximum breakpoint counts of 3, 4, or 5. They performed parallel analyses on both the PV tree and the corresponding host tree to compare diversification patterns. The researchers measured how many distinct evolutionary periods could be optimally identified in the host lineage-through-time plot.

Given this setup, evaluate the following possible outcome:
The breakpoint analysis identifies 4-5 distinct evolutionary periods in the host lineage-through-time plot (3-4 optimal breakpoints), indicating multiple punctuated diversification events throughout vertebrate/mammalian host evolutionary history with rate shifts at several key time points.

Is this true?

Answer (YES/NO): YES